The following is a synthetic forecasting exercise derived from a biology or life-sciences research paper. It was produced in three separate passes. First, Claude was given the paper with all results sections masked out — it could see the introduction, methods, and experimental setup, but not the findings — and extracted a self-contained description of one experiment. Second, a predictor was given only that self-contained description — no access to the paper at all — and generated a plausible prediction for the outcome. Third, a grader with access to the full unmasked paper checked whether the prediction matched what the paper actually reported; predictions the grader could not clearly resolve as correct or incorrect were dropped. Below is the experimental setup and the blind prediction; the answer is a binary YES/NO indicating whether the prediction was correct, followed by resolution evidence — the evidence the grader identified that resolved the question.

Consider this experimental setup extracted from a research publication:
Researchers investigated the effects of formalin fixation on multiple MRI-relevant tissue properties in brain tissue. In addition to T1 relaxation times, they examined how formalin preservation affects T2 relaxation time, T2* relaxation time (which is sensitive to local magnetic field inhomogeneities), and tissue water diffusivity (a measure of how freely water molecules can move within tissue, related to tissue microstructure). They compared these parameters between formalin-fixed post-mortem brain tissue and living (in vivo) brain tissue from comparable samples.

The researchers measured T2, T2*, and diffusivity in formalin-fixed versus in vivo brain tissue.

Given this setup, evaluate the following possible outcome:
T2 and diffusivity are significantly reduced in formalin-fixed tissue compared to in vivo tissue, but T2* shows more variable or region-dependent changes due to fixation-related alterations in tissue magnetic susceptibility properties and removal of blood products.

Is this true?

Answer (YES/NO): NO